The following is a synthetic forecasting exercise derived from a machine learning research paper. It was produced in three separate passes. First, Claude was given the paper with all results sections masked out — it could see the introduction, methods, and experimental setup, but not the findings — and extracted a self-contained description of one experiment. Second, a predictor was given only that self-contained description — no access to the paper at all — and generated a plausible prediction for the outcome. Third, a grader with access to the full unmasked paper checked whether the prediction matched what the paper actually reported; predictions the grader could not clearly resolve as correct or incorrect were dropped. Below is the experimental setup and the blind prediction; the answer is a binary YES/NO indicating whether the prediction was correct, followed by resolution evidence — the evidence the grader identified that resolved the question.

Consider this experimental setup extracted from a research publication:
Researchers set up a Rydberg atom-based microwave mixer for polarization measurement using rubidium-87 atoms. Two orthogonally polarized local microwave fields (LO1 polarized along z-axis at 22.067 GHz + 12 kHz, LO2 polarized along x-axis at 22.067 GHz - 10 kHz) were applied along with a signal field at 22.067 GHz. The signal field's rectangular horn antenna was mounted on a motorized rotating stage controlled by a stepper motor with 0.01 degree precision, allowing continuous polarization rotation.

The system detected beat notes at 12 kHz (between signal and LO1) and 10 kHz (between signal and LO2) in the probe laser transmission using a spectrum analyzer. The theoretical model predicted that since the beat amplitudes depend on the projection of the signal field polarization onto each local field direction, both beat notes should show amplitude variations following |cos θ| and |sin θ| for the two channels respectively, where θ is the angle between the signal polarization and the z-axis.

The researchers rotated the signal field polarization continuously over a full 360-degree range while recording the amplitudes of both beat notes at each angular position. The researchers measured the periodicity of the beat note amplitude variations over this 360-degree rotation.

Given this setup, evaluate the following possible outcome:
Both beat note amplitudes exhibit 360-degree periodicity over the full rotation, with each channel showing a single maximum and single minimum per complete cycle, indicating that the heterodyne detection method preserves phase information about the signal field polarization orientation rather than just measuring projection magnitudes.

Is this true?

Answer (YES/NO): NO